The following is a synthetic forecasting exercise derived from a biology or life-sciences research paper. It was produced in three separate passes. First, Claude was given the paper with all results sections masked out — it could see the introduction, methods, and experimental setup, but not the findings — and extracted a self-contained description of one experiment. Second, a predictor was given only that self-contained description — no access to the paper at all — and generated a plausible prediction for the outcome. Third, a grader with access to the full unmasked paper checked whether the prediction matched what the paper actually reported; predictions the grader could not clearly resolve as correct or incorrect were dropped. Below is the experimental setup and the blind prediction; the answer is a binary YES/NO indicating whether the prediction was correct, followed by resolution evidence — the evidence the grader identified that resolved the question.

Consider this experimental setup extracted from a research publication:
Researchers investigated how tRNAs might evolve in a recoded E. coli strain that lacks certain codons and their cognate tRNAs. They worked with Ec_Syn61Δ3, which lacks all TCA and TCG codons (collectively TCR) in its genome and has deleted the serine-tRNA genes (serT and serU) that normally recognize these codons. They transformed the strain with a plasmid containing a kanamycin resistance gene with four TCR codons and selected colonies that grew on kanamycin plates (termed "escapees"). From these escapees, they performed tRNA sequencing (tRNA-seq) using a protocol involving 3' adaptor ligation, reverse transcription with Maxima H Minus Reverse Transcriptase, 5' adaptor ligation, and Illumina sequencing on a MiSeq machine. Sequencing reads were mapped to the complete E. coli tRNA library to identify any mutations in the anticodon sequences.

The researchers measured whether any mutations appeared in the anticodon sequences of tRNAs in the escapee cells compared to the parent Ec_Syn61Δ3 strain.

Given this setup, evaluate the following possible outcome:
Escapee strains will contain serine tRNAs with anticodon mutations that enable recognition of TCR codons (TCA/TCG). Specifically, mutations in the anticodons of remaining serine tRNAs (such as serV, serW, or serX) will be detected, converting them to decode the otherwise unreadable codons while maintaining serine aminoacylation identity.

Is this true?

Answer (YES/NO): YES